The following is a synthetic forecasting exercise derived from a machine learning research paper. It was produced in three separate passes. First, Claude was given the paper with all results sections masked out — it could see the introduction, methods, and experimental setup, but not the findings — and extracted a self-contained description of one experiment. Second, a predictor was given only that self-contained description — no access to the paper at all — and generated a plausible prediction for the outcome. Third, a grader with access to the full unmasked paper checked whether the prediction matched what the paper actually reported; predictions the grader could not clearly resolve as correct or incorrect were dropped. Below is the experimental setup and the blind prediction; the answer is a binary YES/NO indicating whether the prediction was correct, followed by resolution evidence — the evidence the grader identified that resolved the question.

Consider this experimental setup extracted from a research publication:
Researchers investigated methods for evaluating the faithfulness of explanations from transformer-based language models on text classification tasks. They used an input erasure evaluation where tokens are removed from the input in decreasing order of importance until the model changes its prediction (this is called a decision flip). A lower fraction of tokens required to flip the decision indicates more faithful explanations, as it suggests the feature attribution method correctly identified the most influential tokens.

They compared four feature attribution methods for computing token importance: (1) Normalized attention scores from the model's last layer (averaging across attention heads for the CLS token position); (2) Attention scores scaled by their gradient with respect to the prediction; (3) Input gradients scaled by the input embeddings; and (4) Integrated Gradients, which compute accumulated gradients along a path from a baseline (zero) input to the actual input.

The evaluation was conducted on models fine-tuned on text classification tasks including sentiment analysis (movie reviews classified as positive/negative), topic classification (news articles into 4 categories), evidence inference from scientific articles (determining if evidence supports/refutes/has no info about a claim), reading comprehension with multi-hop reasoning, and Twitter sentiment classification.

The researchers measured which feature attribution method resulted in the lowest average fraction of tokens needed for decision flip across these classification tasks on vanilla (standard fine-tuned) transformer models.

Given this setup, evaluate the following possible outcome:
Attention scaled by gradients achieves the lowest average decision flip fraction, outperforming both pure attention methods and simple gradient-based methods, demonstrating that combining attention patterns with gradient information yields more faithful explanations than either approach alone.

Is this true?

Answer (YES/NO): NO